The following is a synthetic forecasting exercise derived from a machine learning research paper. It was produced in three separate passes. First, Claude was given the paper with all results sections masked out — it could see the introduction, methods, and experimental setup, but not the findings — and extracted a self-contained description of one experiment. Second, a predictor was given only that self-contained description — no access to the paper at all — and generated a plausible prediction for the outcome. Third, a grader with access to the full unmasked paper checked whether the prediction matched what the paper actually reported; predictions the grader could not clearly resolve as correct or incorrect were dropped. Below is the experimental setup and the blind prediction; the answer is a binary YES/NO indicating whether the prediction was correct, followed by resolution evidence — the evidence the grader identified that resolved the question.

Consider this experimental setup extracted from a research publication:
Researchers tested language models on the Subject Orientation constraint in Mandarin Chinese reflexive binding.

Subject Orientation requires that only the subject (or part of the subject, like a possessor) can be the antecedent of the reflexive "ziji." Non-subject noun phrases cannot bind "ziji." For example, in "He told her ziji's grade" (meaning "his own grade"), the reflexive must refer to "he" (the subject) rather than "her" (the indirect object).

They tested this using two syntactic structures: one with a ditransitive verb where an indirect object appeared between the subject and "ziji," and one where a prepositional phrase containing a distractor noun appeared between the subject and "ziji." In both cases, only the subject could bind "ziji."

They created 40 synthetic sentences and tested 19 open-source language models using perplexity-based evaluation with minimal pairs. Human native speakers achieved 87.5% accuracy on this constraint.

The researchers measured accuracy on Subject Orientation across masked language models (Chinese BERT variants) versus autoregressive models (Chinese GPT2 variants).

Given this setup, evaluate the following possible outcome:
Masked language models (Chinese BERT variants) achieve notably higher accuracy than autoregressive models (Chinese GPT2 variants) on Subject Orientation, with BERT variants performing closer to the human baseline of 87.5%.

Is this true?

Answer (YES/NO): YES